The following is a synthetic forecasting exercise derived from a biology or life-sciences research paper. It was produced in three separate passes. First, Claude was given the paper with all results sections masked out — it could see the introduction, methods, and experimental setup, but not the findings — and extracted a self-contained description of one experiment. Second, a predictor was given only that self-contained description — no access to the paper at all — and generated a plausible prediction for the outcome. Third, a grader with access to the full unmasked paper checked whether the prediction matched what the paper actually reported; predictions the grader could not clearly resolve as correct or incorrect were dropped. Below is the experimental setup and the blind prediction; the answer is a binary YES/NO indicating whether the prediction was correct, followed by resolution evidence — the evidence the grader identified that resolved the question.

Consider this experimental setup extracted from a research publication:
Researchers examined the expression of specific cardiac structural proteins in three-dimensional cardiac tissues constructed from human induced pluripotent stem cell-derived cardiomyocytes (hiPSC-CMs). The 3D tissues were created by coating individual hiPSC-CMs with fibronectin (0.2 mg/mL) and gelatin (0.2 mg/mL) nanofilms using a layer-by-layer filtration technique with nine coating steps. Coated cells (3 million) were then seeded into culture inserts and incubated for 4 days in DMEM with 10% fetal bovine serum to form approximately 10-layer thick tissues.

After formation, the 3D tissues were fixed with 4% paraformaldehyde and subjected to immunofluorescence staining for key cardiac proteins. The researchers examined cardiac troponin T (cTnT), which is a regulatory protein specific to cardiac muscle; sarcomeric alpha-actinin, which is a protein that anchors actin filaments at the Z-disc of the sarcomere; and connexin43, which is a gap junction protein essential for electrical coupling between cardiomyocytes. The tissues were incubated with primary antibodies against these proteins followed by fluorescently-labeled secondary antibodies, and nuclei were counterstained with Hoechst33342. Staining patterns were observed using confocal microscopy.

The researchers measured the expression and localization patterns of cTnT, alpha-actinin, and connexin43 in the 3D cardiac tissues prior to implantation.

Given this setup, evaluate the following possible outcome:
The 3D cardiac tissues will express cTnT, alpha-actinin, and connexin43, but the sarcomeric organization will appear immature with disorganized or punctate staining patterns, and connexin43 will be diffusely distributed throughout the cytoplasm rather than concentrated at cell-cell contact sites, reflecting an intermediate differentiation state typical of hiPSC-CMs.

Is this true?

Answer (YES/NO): NO